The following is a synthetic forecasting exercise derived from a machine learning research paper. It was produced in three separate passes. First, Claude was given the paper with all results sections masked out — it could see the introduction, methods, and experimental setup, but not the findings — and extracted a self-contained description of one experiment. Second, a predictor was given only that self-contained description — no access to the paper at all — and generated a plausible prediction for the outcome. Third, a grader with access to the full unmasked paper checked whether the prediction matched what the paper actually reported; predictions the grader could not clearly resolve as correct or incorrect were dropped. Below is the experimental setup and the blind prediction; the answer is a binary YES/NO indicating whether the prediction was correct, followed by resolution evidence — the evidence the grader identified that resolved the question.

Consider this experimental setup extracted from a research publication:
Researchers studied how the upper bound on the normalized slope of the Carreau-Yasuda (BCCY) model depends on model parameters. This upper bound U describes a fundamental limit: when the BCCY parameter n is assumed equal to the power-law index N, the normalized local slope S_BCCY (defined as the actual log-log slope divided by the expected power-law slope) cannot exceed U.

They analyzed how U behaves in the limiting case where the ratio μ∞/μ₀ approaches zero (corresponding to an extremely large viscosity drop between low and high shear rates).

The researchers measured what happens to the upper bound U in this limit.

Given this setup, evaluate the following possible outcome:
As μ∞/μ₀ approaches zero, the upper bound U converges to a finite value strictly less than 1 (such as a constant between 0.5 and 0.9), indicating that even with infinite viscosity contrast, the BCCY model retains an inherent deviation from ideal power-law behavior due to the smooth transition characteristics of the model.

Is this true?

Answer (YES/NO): NO